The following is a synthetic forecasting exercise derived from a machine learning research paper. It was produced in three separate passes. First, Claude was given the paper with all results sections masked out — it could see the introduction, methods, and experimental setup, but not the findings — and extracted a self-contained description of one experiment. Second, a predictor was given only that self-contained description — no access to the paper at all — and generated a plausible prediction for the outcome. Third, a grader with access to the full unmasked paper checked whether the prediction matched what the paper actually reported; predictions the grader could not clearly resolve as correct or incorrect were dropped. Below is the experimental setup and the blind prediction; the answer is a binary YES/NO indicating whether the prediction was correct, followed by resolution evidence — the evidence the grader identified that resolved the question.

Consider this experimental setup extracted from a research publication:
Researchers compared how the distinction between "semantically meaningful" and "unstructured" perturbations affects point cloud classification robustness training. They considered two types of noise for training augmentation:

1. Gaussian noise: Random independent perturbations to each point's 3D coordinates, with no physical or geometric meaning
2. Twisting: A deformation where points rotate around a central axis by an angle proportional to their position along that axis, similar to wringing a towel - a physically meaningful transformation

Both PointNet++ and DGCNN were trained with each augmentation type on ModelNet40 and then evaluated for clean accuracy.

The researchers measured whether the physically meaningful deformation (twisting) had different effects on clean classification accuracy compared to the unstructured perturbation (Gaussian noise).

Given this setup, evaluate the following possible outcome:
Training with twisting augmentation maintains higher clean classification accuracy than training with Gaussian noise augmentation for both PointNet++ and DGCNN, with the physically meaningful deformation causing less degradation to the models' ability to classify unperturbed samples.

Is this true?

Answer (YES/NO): YES